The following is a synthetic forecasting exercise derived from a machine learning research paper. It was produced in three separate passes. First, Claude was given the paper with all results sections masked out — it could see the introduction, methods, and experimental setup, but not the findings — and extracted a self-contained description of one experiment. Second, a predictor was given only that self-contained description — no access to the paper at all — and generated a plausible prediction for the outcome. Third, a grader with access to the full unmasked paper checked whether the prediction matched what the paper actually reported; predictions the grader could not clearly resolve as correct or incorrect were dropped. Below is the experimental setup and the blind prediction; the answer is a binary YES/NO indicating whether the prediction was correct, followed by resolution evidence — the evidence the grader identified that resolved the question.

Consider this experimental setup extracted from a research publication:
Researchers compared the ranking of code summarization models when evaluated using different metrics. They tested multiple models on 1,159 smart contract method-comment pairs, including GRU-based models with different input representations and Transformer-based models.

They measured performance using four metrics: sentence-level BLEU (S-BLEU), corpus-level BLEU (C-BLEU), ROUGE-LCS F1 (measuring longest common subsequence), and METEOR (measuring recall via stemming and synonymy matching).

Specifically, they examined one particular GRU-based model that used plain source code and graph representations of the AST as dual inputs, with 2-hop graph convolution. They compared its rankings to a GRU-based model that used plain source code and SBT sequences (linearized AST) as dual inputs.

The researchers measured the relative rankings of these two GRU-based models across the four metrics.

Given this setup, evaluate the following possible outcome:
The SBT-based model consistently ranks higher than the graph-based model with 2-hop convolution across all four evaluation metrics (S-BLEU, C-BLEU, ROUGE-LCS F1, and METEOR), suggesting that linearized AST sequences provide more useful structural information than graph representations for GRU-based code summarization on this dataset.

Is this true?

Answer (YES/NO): NO